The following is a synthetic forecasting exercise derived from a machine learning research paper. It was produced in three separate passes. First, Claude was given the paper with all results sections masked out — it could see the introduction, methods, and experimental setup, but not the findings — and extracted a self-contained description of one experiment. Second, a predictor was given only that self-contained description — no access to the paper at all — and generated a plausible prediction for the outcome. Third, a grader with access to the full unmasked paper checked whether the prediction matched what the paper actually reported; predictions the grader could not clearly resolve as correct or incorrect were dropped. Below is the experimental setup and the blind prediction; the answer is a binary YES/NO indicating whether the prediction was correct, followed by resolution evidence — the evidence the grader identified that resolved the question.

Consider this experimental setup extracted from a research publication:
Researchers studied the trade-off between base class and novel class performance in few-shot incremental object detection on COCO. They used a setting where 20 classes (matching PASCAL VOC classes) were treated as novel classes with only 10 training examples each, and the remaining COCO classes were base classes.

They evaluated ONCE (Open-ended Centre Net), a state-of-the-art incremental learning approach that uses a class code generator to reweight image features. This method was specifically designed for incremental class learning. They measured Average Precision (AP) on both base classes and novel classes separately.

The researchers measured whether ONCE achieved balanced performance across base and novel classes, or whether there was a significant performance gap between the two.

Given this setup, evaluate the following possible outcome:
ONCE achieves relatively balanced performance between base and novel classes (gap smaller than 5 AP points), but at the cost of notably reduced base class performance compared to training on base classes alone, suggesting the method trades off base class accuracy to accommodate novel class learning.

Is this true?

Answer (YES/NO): NO